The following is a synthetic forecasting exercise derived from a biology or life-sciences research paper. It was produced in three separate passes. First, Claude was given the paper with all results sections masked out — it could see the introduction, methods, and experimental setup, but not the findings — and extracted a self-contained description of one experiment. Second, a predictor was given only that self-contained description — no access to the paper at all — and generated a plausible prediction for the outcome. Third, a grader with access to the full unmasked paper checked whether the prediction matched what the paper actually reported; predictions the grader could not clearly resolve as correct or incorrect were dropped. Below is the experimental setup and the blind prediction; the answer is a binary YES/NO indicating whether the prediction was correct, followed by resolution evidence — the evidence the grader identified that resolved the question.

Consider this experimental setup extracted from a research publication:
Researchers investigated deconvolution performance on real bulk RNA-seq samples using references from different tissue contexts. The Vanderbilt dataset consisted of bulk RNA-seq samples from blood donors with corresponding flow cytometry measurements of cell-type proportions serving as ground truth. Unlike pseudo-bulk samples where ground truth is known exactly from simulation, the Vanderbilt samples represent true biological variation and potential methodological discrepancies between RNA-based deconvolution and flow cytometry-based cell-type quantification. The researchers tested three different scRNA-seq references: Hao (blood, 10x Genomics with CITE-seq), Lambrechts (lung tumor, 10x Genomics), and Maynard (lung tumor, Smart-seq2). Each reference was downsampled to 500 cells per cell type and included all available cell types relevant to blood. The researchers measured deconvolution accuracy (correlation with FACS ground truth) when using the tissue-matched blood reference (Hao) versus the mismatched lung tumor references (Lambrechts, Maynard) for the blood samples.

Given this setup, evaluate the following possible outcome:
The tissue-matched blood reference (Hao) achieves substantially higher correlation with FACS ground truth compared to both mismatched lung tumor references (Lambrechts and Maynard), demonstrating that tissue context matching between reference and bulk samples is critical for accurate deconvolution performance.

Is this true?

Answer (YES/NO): NO